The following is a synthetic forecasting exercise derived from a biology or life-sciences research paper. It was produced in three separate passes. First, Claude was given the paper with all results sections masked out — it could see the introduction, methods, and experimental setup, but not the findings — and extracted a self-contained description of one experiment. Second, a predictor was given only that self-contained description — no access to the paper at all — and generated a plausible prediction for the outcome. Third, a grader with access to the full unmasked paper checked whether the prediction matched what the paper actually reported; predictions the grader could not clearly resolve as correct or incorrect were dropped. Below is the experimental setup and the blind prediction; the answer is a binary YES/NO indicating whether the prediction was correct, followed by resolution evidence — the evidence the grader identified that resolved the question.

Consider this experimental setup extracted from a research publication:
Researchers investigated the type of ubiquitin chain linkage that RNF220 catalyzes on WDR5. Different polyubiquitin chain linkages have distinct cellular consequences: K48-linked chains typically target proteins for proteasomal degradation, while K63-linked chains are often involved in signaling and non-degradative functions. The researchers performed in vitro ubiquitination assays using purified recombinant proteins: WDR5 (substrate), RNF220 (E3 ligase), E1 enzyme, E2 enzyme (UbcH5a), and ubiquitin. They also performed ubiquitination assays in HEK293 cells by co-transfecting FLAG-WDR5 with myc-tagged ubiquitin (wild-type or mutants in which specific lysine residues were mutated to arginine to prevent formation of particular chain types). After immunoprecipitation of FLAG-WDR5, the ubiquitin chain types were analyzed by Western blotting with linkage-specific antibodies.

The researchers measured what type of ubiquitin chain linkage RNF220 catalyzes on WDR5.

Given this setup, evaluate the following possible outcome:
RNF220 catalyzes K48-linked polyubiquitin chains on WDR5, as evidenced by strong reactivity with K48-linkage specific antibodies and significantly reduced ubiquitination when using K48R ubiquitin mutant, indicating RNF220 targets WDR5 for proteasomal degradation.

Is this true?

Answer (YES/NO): NO